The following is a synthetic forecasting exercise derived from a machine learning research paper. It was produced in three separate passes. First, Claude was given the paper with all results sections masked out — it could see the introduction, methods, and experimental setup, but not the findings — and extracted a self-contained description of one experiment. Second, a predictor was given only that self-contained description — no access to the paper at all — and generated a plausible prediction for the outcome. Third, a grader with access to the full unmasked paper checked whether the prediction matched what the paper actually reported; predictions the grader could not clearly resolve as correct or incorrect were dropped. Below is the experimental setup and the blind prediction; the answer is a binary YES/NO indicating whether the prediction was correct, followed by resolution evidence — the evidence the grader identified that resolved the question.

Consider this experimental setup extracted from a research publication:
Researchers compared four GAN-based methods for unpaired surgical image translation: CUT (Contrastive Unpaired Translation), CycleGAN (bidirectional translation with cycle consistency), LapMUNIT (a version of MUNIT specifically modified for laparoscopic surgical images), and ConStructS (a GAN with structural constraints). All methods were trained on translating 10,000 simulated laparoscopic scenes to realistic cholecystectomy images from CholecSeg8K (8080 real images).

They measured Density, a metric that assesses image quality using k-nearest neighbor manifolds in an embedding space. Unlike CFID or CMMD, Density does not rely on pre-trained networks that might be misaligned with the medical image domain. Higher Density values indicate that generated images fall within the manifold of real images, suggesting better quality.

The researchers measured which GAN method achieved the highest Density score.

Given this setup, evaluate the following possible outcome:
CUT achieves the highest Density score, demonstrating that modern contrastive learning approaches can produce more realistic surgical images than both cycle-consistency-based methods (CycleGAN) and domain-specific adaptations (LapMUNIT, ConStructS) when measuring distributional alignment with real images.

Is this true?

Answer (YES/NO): NO